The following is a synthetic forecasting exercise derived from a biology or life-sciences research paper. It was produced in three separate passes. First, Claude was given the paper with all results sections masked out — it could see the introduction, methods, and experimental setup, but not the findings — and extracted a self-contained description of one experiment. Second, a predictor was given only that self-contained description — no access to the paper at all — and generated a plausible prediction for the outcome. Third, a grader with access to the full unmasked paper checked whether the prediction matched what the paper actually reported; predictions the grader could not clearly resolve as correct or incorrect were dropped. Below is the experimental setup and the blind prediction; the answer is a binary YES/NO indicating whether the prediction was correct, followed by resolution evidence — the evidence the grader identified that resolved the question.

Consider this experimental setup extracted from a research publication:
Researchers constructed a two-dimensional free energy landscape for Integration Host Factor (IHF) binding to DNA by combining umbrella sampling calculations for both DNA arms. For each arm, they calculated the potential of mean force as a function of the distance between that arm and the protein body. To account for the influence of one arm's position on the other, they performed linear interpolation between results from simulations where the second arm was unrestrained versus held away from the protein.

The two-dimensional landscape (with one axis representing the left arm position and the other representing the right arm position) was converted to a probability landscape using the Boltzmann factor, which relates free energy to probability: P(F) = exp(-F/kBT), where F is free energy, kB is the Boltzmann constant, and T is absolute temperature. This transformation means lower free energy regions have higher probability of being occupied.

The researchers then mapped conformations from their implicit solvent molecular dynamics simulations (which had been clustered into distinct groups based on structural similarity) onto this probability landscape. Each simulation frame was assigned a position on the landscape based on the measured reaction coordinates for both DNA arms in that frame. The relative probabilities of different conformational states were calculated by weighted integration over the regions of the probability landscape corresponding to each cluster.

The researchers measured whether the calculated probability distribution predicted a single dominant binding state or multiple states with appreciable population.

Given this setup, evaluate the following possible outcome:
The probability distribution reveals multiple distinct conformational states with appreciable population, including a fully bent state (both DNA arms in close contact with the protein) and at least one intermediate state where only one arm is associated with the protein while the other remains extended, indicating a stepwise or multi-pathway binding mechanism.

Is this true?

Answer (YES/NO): YES